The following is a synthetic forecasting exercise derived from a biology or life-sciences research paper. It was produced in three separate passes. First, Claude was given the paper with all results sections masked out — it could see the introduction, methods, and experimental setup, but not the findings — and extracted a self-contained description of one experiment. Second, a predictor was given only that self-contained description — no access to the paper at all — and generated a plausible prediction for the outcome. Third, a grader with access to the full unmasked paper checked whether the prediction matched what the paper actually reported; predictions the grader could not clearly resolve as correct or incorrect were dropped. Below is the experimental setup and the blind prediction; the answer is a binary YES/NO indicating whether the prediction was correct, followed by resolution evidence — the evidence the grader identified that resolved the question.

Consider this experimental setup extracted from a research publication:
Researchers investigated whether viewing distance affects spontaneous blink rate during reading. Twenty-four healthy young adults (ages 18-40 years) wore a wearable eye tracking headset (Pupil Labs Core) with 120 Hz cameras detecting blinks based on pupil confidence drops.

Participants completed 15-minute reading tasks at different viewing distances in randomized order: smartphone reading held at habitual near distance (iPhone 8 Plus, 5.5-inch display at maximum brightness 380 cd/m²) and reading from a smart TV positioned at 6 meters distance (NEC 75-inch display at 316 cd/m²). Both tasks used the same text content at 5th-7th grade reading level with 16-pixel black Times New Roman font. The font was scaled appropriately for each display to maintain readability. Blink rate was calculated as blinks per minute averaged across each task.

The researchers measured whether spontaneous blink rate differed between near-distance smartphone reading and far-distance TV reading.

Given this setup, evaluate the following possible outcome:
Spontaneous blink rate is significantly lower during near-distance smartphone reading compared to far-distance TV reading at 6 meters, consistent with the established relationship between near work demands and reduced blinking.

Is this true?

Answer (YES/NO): NO